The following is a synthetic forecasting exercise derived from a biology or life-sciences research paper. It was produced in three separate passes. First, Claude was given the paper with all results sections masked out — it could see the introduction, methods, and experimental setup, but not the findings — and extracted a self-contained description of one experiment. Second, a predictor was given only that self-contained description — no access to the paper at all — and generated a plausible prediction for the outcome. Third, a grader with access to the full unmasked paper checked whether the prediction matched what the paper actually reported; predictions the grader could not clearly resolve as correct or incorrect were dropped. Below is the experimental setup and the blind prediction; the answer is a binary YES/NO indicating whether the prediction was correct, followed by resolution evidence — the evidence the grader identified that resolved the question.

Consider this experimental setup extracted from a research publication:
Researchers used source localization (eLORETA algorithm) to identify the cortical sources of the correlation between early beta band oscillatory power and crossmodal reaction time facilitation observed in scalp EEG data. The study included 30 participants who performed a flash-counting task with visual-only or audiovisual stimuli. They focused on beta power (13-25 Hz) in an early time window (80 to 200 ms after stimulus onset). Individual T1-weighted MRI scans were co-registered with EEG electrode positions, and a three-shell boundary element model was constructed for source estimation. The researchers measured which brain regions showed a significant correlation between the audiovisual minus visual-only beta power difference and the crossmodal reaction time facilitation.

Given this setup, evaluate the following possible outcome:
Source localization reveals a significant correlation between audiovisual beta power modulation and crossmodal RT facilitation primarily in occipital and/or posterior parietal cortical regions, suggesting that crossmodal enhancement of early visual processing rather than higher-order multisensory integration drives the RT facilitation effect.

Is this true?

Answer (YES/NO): YES